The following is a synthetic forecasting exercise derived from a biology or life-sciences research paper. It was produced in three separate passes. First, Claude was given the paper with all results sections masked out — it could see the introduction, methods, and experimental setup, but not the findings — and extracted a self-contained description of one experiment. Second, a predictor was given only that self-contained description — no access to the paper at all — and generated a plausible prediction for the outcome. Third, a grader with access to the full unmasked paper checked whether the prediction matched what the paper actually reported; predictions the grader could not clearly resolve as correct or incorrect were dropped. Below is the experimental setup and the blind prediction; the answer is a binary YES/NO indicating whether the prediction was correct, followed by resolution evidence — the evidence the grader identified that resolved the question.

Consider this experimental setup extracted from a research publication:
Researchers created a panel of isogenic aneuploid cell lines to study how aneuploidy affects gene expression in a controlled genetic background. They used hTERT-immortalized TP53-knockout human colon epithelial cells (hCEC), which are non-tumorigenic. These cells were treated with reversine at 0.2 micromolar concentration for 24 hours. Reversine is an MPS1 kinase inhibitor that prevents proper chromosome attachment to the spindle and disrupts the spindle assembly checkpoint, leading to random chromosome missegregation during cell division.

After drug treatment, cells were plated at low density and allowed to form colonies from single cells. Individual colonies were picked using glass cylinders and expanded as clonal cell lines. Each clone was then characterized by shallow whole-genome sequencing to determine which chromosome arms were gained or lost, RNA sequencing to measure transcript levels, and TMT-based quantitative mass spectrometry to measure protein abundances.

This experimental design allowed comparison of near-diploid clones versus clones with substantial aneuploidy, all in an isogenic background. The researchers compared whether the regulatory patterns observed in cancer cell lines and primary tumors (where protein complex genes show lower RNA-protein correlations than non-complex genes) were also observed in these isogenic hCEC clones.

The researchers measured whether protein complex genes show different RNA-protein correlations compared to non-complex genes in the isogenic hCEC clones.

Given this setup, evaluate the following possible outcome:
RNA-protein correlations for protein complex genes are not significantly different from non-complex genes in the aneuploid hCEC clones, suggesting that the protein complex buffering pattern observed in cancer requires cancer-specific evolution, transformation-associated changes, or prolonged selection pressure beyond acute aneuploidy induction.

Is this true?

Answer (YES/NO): NO